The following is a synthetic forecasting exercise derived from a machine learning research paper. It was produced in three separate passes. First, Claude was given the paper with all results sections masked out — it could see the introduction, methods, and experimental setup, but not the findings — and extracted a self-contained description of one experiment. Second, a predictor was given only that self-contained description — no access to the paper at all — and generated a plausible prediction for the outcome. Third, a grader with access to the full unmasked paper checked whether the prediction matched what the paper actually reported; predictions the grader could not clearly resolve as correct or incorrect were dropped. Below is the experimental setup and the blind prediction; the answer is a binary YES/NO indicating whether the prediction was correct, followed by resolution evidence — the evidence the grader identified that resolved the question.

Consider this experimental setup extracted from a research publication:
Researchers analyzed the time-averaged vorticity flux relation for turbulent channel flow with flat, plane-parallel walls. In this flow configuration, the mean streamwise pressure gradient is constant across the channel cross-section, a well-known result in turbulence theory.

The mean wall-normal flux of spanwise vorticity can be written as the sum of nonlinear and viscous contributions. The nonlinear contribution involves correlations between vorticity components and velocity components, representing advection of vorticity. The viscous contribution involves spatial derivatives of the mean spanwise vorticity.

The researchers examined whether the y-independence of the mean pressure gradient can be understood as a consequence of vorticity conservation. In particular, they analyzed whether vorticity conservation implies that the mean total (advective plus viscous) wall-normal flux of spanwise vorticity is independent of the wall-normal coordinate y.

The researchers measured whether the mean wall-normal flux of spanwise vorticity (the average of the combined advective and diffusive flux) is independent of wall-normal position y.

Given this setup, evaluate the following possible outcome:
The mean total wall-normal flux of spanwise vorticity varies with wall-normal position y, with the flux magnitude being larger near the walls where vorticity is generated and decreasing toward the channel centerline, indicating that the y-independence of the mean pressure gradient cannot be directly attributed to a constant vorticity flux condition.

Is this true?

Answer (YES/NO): NO